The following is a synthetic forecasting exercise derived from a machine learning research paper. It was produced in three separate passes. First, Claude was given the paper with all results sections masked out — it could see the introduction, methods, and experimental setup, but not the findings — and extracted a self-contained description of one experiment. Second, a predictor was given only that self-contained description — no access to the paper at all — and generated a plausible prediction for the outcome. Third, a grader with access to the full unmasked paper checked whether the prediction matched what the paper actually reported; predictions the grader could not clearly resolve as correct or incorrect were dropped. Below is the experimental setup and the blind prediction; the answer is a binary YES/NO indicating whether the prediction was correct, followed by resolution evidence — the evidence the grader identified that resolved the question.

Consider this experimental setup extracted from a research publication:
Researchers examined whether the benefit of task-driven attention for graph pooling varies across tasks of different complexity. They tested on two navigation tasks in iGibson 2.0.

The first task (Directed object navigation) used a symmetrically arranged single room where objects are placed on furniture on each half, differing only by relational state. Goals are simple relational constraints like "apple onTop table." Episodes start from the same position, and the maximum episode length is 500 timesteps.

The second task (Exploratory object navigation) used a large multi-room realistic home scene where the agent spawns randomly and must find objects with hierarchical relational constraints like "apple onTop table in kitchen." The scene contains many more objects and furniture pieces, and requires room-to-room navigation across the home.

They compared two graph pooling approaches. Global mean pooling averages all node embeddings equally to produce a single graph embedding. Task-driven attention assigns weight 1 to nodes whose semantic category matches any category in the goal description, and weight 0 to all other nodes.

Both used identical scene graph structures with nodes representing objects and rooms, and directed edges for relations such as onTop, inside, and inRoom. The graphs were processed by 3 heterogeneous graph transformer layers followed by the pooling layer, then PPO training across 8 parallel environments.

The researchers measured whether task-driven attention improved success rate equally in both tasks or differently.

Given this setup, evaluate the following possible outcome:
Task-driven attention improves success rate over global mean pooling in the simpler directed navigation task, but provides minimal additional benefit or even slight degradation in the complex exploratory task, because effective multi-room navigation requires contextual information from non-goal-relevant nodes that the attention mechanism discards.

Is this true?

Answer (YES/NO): NO